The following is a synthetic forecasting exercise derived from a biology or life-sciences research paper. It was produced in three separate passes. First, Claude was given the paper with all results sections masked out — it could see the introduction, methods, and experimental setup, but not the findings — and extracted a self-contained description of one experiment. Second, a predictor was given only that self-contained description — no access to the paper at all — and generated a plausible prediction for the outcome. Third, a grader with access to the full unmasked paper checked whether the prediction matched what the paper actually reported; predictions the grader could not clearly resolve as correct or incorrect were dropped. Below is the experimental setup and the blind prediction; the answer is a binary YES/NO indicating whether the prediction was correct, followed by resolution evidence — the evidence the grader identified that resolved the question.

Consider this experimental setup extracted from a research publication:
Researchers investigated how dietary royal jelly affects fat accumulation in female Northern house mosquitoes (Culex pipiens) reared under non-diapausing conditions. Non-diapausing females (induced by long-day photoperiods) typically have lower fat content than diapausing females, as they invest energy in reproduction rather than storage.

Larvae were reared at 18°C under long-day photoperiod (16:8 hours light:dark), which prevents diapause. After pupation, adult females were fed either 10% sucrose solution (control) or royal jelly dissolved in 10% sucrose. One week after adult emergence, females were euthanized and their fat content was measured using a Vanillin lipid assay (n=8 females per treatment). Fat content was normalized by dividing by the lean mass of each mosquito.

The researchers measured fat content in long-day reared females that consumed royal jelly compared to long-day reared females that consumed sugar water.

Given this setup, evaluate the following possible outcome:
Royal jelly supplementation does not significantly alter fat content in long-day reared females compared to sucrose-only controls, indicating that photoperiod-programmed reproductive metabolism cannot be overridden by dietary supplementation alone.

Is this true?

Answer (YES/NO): YES